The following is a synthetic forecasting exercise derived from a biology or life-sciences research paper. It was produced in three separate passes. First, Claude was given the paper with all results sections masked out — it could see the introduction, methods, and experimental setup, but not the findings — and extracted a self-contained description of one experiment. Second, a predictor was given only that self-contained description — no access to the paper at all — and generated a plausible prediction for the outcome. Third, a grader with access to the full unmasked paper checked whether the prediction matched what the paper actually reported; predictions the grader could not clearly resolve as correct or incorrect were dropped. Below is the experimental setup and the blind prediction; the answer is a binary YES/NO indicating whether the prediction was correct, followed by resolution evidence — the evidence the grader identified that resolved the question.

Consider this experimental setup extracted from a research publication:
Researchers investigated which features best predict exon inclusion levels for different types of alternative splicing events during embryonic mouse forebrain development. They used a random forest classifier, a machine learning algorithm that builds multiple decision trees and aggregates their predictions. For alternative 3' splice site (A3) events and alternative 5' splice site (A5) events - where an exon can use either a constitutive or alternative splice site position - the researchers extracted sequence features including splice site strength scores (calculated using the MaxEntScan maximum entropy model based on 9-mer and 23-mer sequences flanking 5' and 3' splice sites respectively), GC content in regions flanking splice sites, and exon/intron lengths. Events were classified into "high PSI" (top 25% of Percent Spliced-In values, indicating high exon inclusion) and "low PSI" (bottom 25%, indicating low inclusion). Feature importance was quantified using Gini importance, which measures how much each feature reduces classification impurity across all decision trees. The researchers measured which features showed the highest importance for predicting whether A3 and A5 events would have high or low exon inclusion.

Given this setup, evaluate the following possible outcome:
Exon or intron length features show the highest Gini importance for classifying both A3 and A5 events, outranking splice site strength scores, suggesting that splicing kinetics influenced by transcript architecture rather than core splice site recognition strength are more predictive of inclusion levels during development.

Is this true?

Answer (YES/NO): NO